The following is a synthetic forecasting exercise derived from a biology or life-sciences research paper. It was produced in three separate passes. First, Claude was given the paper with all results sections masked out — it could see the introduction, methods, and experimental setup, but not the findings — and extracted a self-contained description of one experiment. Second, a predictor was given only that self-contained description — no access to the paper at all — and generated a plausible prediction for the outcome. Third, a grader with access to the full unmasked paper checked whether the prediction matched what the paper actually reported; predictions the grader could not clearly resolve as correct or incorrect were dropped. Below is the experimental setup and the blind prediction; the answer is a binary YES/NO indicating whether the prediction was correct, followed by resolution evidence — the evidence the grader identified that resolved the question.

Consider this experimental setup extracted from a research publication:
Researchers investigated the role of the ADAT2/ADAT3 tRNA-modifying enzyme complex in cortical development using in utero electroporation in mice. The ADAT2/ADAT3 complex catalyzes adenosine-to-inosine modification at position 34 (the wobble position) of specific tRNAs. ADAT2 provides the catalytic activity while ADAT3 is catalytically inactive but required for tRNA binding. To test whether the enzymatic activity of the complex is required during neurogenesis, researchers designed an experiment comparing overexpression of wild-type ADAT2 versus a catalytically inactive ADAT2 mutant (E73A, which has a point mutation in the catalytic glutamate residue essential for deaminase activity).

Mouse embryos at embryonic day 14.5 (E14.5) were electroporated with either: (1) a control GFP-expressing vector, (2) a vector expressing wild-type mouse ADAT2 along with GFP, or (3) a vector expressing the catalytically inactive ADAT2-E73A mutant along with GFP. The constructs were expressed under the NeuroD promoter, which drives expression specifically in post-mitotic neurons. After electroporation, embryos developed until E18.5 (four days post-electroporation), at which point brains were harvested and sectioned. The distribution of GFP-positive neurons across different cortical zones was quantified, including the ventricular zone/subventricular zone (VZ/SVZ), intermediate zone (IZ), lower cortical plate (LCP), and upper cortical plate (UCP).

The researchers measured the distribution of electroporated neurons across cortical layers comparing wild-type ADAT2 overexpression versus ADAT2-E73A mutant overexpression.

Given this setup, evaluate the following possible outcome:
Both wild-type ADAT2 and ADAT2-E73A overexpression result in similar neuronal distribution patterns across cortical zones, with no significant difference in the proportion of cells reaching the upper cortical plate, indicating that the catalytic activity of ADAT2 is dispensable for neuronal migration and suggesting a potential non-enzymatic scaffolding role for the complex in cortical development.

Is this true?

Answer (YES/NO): NO